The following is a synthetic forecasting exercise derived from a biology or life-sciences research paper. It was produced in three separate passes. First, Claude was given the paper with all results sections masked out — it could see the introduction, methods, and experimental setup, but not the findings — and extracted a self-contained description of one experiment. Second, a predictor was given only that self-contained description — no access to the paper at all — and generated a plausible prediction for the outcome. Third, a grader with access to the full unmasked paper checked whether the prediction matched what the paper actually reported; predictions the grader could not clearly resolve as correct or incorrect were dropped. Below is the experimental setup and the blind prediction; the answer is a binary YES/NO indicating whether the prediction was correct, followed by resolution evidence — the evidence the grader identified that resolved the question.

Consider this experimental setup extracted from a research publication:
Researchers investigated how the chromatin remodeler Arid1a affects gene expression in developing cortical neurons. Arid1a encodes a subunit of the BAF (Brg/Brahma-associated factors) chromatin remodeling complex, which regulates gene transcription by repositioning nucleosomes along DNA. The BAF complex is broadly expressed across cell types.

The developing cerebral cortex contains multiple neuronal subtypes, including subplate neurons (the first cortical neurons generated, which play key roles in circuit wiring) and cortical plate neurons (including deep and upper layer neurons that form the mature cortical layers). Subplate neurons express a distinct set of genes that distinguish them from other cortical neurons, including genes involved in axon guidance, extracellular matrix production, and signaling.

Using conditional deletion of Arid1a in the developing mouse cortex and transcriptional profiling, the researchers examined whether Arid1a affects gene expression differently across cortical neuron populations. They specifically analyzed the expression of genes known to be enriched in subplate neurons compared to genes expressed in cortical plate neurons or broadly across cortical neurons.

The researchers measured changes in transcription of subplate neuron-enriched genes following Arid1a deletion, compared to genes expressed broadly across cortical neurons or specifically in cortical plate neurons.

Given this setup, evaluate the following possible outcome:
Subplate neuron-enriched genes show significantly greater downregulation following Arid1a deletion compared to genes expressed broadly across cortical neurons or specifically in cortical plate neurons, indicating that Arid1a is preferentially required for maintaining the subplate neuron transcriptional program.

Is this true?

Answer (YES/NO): YES